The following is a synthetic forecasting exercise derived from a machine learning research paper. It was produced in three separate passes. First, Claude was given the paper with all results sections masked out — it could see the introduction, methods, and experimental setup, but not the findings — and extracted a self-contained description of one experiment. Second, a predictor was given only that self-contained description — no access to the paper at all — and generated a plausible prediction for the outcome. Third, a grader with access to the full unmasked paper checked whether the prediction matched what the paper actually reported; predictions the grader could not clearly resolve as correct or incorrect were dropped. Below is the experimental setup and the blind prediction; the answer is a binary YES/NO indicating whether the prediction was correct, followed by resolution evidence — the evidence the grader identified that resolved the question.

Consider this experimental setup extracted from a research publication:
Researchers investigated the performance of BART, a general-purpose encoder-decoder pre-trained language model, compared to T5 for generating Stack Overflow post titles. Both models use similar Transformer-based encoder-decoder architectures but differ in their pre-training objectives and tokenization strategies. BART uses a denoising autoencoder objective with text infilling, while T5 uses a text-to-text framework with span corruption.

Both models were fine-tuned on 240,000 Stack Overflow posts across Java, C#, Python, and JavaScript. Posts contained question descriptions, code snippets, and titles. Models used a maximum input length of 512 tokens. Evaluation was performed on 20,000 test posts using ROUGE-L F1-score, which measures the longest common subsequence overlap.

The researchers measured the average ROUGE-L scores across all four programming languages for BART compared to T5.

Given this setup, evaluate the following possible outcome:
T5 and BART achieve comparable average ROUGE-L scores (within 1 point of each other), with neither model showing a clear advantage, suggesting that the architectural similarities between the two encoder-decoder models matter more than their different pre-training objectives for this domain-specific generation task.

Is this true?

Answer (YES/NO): YES